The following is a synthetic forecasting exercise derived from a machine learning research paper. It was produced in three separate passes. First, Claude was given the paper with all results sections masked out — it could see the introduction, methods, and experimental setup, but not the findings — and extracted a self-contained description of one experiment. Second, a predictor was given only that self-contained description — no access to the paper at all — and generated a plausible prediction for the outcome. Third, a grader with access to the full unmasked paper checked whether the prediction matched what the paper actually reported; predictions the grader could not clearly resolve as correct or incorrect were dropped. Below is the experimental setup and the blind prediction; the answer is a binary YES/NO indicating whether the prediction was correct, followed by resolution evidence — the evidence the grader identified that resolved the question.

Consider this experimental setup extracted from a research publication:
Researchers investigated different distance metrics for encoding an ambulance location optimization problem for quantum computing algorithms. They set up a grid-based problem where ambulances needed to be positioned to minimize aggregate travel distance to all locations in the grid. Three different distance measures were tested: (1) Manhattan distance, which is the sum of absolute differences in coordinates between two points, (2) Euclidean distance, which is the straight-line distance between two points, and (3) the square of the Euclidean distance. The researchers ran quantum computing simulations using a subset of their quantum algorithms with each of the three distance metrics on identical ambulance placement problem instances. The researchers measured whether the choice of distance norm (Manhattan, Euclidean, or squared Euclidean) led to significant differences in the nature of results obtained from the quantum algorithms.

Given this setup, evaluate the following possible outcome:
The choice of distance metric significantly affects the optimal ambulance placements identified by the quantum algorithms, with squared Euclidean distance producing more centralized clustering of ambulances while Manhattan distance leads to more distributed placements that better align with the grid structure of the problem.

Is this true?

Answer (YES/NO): NO